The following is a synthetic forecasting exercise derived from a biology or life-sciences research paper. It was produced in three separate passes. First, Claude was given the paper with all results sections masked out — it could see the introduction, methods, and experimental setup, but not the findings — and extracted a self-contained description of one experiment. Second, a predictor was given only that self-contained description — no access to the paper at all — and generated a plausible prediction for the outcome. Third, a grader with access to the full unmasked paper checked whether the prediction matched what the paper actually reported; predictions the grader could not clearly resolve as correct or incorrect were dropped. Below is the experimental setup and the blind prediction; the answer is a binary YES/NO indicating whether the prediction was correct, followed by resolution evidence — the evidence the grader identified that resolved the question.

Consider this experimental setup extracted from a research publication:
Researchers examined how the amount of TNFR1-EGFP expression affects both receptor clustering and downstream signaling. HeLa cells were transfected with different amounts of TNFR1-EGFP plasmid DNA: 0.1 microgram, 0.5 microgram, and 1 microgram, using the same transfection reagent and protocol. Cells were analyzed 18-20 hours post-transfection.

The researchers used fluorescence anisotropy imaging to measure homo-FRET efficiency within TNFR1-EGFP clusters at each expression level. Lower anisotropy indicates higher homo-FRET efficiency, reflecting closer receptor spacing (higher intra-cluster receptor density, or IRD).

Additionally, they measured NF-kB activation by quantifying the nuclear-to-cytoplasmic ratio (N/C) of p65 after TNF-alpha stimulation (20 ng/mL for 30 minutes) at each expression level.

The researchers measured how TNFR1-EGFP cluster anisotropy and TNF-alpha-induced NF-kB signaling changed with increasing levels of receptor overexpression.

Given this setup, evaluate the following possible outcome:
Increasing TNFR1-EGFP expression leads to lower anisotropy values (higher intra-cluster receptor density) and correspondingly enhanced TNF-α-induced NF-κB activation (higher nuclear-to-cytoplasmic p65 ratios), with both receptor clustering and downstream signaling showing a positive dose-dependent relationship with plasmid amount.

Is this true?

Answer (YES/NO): NO